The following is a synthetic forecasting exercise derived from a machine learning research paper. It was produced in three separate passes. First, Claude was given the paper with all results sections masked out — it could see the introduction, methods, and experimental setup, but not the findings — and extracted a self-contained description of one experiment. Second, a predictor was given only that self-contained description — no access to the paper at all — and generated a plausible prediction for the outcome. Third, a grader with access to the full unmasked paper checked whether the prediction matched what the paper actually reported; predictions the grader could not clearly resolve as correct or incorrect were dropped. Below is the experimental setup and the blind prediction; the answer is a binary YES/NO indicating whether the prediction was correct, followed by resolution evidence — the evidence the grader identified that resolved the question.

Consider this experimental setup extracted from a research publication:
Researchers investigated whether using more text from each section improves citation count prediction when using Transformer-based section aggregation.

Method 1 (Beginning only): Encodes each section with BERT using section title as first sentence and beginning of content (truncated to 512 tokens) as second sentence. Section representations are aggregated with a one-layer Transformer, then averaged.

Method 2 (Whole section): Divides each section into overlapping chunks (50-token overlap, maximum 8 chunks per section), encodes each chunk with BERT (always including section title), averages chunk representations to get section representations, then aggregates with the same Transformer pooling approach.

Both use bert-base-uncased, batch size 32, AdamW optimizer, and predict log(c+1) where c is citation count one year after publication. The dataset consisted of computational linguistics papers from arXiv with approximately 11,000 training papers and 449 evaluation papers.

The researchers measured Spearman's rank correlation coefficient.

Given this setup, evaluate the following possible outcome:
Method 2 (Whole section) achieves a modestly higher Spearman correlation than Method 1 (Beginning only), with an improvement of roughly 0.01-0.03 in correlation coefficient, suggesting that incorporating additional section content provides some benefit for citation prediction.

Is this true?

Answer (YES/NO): NO